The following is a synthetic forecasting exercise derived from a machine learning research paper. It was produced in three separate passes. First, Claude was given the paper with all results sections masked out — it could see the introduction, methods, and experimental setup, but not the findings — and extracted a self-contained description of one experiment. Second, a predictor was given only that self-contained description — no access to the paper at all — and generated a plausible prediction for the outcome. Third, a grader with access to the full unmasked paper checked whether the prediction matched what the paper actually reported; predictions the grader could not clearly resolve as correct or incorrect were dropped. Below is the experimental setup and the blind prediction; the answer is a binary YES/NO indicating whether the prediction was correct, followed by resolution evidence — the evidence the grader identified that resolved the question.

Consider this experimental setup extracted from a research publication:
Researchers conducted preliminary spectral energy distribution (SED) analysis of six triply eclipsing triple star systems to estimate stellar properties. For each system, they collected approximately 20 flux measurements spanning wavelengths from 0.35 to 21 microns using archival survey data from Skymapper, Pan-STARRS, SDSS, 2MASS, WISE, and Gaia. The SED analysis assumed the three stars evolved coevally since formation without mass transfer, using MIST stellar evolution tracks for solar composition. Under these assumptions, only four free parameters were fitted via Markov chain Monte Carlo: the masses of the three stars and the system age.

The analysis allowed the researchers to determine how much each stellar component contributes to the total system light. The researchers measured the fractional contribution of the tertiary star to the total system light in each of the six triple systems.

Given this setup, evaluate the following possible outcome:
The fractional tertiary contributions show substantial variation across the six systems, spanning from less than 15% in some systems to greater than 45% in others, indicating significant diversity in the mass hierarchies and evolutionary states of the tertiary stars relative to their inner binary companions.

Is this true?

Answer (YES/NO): NO